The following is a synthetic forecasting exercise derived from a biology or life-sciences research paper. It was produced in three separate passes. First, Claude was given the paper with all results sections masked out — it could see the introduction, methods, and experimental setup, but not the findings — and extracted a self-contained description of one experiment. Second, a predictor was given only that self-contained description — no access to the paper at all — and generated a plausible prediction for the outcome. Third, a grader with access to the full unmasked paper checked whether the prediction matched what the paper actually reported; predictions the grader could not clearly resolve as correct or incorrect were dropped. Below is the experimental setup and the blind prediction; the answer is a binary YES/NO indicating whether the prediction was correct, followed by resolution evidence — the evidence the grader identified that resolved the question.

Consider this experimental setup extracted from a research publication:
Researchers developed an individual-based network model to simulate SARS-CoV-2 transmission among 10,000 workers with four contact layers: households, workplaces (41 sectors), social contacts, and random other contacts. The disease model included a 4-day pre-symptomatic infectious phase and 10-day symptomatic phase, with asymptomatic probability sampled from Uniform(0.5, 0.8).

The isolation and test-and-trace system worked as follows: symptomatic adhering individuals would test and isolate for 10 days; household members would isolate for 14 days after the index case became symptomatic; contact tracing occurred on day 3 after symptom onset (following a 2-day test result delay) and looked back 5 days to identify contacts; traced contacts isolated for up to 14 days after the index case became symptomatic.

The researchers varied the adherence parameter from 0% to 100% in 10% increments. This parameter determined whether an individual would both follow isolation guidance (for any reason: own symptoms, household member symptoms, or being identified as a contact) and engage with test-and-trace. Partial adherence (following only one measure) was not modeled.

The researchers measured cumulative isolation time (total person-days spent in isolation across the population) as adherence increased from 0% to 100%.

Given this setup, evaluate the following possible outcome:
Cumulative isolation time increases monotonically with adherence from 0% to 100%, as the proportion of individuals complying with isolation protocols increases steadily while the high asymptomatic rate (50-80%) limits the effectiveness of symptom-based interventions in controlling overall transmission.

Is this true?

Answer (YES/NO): YES